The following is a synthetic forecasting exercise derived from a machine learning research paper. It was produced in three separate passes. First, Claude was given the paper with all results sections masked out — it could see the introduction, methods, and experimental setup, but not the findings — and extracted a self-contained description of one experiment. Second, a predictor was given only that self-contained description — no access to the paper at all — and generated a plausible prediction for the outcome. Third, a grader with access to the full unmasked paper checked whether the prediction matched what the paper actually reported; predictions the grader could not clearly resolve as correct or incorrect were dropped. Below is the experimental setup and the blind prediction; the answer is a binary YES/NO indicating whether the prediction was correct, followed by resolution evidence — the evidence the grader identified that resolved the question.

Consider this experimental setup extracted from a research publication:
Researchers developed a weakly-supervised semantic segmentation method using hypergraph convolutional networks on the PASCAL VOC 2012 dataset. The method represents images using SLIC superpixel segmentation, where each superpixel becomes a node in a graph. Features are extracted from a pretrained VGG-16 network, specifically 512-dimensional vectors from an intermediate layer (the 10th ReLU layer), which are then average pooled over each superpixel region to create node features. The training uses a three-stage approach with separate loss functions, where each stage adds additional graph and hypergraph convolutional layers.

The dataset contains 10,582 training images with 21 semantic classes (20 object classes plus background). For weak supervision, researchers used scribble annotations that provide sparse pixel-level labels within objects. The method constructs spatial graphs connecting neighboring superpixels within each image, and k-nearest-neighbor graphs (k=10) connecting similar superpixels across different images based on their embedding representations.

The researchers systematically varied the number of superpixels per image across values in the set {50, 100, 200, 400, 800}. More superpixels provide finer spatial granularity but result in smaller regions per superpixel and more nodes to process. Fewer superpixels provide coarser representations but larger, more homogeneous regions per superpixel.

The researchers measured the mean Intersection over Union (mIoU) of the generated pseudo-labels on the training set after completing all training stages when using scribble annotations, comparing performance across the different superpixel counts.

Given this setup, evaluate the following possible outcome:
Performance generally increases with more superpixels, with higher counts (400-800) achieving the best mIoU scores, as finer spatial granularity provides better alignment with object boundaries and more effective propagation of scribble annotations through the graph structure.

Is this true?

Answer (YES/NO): NO